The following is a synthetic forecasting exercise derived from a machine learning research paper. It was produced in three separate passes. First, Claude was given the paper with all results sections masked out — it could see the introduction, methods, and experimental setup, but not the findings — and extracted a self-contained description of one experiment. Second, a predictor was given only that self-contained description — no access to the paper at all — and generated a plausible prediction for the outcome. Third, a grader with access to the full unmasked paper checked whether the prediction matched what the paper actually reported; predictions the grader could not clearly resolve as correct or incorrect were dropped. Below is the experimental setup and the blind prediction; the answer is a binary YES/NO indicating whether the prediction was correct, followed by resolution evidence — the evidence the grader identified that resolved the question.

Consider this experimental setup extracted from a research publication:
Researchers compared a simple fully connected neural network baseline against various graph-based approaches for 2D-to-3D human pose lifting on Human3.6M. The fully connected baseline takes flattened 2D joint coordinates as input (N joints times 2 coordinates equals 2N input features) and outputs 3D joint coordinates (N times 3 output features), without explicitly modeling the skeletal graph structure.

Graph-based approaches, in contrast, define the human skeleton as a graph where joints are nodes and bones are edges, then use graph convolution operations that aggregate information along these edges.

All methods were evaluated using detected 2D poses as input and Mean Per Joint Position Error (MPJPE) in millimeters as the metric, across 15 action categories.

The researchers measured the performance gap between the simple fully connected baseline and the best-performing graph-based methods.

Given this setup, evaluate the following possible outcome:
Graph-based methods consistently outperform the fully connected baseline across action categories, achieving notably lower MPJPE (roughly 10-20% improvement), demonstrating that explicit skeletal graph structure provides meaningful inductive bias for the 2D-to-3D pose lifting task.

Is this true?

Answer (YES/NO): NO